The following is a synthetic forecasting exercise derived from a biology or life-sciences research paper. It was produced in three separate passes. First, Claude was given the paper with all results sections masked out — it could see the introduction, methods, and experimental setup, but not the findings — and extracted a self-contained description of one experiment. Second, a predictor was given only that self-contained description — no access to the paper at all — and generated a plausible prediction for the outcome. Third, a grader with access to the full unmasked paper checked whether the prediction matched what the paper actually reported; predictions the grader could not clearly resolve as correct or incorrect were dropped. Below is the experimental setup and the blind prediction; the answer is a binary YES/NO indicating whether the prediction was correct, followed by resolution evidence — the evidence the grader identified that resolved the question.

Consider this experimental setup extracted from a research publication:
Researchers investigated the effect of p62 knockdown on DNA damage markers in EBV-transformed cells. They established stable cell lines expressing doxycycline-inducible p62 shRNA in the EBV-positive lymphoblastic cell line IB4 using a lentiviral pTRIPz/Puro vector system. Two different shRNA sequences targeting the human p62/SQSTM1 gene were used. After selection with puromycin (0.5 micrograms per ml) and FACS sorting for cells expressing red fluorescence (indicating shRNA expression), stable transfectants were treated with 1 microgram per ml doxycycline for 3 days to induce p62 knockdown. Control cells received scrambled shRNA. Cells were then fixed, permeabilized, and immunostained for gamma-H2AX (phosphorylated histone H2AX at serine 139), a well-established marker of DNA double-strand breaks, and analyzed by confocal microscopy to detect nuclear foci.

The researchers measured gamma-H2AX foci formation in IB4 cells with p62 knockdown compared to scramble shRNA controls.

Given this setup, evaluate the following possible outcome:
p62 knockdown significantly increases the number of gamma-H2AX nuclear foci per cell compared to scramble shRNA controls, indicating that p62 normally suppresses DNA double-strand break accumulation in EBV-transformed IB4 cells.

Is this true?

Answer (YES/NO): YES